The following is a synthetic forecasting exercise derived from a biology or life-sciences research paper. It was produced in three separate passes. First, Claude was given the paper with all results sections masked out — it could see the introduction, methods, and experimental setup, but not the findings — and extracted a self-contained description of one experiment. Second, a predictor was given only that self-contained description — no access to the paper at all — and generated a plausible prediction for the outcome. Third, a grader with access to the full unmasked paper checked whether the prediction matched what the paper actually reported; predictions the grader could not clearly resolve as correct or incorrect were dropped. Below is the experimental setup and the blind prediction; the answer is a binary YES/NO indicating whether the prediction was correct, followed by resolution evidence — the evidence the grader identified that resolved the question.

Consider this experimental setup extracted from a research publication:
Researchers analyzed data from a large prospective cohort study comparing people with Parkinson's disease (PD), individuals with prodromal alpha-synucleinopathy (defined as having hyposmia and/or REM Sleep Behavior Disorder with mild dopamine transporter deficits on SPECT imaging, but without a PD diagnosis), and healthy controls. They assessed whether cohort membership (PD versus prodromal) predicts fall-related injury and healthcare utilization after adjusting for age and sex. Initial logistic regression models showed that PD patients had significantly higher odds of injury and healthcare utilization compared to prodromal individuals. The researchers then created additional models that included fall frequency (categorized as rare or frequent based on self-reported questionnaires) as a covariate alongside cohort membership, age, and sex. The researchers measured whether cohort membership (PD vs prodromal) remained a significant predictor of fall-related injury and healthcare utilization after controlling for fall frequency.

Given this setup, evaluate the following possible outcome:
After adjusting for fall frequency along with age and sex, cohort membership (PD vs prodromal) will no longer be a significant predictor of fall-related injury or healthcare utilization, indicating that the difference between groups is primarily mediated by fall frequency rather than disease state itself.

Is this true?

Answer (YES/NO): YES